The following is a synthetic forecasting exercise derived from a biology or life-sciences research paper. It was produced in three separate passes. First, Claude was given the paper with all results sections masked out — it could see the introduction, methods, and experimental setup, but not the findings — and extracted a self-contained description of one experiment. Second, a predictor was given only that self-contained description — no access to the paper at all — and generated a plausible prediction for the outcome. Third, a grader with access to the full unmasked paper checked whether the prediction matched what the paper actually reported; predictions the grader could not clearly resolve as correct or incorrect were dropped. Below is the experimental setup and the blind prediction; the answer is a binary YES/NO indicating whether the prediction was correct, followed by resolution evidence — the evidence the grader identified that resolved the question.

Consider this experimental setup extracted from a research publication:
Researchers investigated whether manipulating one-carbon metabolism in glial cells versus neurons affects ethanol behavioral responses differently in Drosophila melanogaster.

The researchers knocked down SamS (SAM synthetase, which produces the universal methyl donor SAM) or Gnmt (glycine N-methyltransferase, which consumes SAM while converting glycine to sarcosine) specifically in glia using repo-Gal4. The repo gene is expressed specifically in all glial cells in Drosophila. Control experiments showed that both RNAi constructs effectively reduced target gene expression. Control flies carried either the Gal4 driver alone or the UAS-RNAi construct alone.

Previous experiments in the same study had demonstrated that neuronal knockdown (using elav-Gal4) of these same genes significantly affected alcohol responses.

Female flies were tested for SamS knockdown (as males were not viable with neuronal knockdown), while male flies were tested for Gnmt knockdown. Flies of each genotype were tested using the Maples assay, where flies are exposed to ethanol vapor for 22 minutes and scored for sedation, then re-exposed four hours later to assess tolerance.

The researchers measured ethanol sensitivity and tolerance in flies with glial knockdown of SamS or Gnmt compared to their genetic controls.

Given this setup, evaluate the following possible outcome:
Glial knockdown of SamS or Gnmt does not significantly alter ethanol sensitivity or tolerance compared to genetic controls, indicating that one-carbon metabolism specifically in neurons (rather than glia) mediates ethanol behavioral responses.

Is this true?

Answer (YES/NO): NO